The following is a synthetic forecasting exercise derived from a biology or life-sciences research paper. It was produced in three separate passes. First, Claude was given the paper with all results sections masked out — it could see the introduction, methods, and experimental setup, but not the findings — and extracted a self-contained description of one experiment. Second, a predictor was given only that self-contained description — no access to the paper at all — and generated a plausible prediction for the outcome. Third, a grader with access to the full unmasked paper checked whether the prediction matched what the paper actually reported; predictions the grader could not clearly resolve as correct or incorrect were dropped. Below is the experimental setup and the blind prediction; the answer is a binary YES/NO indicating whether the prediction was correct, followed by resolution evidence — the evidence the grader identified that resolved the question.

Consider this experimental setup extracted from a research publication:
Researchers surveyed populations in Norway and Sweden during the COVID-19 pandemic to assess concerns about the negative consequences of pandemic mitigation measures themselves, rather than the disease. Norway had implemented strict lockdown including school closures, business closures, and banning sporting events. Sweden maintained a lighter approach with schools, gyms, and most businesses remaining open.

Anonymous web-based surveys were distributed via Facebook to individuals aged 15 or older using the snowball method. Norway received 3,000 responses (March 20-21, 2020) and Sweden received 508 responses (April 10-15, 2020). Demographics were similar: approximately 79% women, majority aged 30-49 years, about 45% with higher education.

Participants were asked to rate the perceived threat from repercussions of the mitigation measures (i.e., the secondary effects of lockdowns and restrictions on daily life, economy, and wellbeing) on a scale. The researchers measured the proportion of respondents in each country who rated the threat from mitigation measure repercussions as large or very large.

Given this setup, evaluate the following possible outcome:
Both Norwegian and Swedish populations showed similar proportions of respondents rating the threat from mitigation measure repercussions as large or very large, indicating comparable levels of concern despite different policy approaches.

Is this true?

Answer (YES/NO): NO